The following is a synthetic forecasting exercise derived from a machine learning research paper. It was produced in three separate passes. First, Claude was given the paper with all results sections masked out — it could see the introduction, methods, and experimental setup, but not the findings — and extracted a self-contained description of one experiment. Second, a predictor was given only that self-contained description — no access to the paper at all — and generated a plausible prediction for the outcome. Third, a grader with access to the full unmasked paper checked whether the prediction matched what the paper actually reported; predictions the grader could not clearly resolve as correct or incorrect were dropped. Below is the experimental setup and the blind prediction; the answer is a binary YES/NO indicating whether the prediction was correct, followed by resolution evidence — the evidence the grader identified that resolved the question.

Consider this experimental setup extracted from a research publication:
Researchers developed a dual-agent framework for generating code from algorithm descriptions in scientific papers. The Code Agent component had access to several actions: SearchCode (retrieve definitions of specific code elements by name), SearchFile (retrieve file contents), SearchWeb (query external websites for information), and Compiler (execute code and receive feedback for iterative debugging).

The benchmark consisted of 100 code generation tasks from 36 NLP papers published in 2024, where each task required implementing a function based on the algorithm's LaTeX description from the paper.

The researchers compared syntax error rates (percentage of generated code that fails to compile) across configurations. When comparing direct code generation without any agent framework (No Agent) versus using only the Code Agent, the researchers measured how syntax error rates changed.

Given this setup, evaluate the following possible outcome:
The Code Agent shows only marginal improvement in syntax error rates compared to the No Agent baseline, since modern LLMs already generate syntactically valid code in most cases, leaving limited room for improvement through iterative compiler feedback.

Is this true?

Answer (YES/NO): NO